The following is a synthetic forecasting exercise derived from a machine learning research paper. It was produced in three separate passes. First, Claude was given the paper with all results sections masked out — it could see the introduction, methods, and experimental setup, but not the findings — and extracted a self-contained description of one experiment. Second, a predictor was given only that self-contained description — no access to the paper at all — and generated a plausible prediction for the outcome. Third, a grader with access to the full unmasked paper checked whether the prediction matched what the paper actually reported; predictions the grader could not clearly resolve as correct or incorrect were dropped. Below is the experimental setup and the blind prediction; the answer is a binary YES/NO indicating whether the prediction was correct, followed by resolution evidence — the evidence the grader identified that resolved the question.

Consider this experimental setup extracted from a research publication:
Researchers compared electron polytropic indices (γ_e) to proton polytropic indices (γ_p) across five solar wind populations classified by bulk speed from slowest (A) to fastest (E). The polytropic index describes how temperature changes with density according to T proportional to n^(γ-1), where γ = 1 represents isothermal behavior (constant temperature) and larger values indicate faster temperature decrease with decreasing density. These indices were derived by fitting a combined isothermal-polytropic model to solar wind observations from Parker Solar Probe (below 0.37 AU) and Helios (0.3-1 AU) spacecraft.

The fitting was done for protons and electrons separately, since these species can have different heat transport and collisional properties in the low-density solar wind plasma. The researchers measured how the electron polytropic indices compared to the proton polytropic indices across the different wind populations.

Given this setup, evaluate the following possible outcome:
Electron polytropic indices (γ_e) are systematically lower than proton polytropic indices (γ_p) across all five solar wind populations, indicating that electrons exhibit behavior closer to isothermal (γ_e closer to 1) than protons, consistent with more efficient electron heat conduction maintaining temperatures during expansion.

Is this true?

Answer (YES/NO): YES